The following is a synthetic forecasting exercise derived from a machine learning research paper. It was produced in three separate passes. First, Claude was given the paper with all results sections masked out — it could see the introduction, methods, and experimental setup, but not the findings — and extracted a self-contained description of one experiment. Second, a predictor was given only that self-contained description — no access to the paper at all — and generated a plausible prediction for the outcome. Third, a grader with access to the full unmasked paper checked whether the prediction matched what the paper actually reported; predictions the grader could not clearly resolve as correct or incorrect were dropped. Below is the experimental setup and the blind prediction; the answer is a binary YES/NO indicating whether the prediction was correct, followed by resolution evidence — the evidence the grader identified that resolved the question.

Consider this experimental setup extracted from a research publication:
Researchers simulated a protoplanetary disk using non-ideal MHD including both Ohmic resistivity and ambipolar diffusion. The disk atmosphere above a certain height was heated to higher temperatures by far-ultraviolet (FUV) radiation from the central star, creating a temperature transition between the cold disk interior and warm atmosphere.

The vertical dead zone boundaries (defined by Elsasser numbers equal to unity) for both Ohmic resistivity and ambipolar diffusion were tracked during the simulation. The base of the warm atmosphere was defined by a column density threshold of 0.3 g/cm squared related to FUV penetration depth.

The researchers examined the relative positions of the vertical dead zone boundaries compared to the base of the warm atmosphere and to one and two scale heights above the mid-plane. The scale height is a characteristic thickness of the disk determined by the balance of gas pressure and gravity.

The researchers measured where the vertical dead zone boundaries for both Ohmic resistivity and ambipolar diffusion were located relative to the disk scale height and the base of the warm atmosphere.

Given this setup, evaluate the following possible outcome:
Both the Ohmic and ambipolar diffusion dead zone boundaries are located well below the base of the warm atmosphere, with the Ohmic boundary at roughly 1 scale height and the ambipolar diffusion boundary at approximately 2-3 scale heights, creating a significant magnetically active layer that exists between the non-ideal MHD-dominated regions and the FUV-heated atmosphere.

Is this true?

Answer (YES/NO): NO